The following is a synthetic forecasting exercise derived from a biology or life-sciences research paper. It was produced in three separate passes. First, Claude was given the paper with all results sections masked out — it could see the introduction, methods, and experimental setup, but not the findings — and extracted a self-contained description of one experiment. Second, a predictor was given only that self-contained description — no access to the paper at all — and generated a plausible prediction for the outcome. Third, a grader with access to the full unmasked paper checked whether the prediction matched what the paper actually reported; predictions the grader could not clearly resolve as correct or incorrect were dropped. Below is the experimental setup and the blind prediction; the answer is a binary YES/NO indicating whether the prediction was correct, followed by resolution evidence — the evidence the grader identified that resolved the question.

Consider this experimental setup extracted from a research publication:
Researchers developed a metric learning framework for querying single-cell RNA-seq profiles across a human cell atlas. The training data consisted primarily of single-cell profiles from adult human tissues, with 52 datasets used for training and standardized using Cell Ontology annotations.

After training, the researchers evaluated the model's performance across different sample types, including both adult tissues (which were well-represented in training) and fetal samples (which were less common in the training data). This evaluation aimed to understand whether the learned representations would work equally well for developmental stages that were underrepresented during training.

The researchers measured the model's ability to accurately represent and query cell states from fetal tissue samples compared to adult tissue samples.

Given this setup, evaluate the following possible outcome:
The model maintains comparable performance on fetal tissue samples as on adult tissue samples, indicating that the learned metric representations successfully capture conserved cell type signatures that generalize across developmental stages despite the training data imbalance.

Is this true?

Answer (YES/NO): NO